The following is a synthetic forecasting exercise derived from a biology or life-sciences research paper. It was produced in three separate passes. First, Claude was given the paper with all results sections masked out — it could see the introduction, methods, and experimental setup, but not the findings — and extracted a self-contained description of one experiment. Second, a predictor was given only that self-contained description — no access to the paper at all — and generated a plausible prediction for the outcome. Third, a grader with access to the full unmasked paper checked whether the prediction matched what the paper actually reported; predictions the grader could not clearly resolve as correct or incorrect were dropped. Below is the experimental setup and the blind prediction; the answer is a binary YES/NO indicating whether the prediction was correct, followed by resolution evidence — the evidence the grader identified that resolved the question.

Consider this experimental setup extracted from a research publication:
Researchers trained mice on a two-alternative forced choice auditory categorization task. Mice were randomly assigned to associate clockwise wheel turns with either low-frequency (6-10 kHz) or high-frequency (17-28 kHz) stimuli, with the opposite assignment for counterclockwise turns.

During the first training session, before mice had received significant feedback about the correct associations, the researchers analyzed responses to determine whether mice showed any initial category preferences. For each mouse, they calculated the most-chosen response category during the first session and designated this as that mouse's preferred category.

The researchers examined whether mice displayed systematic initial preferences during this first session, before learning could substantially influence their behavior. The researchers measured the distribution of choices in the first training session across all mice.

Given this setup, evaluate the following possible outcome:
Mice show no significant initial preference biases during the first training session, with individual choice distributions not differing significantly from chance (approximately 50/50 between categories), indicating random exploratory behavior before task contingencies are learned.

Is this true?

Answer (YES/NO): NO